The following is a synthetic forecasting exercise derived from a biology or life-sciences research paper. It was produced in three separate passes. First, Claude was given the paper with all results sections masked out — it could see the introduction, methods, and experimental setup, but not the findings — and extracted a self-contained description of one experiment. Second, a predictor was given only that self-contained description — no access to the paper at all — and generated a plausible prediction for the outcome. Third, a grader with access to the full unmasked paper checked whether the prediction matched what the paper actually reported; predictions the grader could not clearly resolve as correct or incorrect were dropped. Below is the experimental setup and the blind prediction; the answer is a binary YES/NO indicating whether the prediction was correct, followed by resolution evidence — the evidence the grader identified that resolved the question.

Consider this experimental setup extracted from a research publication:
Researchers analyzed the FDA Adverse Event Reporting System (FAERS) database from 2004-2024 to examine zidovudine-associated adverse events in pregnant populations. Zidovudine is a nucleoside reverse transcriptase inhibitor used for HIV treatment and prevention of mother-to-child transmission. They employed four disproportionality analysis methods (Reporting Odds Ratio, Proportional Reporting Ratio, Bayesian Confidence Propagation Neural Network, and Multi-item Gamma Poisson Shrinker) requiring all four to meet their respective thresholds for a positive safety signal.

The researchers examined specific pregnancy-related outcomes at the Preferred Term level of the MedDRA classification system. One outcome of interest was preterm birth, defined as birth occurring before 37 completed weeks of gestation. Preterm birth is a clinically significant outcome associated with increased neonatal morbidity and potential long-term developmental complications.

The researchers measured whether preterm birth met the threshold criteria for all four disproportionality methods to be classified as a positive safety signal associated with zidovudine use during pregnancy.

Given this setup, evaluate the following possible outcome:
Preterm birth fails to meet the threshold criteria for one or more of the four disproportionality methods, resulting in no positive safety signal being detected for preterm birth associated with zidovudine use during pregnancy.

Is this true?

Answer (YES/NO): NO